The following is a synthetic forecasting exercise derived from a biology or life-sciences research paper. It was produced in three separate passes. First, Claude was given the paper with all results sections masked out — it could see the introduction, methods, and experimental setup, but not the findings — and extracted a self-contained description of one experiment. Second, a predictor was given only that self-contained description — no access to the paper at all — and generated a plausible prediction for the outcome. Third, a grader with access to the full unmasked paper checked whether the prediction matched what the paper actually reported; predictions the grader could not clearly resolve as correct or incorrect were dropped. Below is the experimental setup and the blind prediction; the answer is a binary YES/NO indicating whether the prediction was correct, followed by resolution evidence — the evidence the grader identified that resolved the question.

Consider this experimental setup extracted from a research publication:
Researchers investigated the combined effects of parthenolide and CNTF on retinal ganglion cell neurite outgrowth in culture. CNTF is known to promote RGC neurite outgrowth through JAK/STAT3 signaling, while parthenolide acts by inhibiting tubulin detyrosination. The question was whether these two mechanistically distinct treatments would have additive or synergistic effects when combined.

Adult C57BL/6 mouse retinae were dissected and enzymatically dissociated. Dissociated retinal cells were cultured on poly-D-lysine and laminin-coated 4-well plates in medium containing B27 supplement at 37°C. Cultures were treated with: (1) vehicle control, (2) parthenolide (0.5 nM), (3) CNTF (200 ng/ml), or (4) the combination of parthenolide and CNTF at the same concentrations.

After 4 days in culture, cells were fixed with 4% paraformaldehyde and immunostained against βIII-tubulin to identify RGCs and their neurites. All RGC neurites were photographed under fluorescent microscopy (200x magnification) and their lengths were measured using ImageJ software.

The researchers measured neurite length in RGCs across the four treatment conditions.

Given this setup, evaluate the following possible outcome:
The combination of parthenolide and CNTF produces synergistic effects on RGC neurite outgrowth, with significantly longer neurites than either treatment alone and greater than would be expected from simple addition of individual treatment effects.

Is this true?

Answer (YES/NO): NO